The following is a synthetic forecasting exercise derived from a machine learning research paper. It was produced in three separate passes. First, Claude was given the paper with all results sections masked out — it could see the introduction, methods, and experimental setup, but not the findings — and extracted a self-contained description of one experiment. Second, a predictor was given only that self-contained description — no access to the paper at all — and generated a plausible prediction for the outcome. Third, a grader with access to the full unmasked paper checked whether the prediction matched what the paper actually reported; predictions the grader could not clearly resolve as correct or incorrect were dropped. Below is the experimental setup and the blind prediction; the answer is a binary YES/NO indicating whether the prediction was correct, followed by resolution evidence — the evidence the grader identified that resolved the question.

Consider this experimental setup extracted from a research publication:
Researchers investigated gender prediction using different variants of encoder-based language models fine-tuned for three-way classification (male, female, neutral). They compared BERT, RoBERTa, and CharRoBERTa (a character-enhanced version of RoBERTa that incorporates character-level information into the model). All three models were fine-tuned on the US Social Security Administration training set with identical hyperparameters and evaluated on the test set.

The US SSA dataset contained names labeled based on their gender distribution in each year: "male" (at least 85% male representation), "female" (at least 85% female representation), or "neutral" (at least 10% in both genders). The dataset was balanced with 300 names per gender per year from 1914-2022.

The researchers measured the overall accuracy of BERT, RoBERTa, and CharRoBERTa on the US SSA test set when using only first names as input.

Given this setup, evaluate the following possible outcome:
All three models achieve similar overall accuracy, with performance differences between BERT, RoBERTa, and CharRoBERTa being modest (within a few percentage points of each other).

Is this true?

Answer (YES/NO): YES